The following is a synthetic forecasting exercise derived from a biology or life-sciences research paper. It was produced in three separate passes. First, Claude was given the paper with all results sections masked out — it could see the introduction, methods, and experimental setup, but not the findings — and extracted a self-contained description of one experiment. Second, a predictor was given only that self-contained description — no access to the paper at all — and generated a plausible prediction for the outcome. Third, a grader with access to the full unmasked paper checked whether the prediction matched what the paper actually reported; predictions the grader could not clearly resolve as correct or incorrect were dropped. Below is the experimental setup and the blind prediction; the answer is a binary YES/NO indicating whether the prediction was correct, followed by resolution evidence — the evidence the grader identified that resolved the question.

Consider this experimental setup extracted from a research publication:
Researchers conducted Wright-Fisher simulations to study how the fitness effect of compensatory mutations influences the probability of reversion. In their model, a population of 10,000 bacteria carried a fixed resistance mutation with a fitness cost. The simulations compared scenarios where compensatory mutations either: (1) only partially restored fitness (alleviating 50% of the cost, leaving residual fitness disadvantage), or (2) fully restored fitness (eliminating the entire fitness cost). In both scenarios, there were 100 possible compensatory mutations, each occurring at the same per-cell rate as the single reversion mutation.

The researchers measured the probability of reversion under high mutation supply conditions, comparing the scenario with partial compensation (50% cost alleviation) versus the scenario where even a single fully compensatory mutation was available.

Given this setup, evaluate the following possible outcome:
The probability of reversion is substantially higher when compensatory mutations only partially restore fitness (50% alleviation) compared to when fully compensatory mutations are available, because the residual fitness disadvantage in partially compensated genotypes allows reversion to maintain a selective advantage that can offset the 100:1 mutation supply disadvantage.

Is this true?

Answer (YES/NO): YES